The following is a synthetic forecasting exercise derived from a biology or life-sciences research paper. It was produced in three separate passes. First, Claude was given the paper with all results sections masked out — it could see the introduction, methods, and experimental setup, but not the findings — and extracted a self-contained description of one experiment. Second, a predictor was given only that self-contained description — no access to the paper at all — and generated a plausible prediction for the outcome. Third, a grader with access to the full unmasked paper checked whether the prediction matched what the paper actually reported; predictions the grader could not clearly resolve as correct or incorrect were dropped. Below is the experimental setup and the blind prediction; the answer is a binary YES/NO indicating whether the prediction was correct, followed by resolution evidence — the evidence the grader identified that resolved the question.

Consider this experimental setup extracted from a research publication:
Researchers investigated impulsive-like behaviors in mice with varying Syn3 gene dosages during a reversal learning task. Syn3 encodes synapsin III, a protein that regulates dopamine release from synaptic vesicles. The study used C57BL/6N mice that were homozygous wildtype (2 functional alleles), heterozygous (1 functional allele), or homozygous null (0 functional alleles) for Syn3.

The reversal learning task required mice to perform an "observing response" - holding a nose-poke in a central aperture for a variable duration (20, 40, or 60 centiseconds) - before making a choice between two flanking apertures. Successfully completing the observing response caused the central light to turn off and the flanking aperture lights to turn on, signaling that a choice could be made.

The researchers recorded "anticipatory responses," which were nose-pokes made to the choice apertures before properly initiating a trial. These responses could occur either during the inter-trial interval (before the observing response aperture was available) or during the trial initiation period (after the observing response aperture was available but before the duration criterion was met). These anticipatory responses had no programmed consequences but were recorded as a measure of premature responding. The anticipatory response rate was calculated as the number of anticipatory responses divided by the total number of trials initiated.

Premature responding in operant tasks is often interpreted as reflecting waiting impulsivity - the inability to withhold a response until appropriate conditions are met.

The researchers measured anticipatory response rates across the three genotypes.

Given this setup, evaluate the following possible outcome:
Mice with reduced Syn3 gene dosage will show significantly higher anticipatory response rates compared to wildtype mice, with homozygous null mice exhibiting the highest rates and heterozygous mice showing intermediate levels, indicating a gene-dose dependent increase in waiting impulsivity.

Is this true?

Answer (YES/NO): NO